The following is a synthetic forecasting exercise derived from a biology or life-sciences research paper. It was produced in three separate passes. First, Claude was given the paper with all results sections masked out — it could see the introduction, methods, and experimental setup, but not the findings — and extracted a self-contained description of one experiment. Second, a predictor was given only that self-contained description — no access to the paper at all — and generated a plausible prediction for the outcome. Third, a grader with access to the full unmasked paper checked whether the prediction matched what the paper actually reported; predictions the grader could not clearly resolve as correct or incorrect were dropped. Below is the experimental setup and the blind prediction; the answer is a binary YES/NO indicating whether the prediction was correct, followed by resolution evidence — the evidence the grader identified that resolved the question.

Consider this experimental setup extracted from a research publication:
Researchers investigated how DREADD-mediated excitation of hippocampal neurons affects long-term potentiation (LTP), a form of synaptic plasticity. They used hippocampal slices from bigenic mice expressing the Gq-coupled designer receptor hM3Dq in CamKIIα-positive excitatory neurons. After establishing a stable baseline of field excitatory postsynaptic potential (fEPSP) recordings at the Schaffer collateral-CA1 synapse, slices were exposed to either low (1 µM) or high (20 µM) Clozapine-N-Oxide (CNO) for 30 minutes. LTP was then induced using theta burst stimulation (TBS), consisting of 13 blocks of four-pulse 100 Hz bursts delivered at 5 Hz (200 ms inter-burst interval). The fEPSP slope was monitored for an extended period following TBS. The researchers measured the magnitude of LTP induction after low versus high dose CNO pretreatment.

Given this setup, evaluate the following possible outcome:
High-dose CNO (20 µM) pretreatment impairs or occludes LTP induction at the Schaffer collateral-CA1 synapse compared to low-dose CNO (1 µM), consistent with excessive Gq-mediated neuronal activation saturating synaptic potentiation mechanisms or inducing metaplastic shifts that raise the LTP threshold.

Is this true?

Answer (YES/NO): YES